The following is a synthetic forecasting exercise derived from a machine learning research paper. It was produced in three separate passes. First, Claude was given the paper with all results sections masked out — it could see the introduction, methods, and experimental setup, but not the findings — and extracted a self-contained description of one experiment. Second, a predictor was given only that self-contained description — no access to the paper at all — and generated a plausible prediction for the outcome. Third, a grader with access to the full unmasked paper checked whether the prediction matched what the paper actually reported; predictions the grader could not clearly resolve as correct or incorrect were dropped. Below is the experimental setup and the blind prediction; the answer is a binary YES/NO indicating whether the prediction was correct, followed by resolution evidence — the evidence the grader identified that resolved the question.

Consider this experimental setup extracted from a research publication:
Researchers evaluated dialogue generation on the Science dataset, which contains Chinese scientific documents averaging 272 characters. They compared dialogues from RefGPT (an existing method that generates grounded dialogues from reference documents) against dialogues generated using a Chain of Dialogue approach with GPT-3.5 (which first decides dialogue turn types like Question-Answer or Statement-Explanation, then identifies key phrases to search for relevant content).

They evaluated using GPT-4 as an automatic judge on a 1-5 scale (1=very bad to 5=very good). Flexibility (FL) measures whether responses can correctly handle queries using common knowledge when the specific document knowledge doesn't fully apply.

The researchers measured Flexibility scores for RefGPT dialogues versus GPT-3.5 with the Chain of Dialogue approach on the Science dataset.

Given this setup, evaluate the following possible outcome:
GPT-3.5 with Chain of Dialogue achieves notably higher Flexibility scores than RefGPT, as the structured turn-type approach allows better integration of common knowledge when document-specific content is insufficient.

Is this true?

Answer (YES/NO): NO